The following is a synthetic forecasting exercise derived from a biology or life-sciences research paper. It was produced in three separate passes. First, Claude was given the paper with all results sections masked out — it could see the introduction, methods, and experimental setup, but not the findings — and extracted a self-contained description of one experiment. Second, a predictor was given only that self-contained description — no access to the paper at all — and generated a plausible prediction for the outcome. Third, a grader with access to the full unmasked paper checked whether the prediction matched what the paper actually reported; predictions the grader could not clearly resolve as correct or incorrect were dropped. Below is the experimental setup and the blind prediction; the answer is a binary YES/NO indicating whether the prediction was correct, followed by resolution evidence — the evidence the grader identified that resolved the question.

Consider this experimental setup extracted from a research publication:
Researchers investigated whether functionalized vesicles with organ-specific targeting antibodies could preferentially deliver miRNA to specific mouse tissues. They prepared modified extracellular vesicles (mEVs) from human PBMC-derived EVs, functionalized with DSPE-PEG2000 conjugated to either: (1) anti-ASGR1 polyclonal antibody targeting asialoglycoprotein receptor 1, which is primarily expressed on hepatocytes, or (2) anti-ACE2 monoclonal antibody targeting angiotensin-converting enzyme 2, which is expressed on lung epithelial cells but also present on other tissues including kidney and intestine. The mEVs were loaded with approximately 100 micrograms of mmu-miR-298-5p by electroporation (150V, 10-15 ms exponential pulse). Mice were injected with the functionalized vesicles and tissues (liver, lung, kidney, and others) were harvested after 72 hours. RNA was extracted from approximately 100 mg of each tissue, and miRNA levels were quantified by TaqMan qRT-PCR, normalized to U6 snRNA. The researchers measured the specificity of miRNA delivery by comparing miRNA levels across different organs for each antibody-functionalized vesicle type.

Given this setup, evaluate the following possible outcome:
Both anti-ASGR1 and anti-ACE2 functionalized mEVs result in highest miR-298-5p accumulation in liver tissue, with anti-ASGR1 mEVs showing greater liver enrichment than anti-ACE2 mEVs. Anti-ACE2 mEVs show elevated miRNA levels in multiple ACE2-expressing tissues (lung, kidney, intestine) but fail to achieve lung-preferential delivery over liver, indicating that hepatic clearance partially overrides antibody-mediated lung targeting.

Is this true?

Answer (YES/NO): NO